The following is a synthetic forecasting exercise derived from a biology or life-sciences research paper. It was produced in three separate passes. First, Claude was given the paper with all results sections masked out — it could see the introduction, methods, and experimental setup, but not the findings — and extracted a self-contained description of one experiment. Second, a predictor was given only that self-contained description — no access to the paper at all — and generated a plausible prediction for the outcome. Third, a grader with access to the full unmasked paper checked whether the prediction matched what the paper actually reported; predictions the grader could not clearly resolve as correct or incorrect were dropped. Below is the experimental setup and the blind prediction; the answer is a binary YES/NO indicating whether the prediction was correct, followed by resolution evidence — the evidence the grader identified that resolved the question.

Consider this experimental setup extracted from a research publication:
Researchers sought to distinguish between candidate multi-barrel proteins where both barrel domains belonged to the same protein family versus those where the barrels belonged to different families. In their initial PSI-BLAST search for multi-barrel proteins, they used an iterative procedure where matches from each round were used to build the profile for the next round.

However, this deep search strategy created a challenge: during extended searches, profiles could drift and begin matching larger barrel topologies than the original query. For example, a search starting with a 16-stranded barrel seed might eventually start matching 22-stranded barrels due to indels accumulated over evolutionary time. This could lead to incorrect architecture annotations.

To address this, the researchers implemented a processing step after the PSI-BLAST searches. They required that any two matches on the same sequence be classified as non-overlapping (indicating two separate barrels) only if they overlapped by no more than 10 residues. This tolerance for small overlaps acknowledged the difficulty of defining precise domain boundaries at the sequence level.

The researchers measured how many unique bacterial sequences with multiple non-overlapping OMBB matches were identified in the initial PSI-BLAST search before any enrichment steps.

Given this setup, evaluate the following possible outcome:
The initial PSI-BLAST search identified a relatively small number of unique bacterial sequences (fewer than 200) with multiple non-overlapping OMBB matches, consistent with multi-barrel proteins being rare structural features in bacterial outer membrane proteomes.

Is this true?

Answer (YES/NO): NO